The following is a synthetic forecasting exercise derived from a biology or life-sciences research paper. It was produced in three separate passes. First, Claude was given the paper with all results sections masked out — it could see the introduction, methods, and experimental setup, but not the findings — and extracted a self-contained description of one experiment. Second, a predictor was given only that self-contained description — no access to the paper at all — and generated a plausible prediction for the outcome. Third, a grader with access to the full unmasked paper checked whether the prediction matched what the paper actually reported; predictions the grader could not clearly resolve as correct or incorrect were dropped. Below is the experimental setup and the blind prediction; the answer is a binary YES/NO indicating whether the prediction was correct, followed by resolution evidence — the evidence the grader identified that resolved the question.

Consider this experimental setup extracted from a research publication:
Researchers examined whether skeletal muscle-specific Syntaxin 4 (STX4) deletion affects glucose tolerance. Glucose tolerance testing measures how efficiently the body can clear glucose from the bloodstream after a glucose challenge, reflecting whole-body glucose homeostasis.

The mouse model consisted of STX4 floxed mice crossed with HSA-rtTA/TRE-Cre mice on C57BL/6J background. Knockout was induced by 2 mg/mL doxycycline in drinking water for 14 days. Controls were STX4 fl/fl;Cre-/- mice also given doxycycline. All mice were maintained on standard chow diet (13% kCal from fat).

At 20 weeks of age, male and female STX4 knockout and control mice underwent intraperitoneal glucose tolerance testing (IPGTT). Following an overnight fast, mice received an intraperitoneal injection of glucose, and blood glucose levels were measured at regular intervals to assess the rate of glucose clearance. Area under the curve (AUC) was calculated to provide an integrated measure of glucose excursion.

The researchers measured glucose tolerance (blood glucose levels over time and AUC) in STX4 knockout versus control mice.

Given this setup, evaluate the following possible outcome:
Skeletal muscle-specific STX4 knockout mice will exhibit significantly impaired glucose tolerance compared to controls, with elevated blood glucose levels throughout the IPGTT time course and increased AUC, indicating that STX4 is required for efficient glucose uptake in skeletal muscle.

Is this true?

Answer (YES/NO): YES